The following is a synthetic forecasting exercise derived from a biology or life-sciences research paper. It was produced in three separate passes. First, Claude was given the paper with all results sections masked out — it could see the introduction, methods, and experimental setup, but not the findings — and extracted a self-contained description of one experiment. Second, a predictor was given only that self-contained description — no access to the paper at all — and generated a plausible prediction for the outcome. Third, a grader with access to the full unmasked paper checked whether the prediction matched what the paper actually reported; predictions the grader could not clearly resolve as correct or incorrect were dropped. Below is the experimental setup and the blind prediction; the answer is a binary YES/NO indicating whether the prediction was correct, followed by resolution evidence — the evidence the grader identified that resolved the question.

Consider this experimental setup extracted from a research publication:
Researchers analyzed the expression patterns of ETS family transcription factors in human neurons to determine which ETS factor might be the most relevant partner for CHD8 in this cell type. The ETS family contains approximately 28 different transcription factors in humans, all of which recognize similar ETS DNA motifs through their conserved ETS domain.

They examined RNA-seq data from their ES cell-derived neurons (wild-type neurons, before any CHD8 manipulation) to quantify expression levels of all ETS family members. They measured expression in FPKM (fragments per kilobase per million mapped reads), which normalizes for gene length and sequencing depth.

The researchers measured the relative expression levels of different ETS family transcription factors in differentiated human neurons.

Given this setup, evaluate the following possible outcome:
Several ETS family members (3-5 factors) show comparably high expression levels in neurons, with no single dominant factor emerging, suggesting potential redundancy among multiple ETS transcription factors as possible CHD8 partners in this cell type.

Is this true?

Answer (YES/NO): NO